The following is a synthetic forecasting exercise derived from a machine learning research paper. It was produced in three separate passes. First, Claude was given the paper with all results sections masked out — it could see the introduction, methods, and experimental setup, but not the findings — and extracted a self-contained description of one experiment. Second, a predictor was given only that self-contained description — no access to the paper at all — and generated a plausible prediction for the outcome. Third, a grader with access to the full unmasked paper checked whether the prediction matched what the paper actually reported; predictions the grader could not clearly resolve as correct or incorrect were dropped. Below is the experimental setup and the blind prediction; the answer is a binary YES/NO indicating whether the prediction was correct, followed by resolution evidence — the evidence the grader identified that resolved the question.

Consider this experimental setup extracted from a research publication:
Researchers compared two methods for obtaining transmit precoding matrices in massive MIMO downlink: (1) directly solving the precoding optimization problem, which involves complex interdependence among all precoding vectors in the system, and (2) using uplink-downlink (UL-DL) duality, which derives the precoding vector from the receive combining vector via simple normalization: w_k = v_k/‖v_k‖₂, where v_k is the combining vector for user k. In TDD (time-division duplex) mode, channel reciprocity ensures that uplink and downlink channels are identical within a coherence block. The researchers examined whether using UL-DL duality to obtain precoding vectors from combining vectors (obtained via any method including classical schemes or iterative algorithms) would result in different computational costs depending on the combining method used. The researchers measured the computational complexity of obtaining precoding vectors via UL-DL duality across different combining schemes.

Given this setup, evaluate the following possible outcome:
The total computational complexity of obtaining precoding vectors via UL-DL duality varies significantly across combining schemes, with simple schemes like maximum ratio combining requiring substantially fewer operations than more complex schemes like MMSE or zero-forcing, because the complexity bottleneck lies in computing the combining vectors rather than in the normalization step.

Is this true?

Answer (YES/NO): NO